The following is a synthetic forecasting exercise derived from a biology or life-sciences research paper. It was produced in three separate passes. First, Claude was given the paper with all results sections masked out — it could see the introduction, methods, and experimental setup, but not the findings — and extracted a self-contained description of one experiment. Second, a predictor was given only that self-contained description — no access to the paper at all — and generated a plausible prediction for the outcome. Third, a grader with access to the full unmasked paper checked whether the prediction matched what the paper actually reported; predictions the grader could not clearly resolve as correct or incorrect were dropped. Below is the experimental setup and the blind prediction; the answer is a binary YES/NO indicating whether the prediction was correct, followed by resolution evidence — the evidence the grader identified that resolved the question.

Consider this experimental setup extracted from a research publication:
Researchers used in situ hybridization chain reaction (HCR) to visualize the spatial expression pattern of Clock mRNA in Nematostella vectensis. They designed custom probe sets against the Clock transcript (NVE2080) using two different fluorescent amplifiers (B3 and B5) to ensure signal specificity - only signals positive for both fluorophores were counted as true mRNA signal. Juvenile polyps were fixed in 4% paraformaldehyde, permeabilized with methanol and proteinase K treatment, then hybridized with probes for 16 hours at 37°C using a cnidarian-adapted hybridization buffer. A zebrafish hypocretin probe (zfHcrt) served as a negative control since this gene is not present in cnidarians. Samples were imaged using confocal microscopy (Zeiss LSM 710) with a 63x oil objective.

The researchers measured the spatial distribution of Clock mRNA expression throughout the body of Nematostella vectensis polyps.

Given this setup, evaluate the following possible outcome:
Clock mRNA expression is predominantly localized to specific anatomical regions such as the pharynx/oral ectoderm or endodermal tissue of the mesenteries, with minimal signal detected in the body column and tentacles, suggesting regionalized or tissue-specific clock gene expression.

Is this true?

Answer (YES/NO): NO